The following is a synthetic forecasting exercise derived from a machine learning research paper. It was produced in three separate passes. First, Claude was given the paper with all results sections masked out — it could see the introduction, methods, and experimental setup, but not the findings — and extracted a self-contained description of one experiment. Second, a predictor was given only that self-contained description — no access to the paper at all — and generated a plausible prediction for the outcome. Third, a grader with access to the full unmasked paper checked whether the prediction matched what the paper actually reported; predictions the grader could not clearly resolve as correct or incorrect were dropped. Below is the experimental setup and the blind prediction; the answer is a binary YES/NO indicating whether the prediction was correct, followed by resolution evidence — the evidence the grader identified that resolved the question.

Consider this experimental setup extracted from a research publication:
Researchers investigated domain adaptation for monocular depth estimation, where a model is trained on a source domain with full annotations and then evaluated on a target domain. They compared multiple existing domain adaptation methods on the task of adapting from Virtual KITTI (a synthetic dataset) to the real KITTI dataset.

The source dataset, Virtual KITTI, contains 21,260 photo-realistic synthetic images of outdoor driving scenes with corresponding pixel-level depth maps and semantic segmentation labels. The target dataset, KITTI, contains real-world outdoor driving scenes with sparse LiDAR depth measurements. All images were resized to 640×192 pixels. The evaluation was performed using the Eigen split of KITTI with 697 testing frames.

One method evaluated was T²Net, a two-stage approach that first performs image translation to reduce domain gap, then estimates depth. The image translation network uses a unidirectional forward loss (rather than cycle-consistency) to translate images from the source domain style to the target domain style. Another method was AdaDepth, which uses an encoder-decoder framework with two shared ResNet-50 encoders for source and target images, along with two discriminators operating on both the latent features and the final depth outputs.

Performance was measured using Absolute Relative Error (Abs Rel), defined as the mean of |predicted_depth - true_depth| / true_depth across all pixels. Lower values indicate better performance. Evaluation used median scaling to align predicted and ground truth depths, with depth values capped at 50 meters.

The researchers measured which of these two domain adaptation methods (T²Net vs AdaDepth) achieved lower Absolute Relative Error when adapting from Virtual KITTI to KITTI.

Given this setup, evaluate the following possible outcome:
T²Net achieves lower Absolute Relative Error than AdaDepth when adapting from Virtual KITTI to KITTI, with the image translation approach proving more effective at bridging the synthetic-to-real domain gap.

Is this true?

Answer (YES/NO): YES